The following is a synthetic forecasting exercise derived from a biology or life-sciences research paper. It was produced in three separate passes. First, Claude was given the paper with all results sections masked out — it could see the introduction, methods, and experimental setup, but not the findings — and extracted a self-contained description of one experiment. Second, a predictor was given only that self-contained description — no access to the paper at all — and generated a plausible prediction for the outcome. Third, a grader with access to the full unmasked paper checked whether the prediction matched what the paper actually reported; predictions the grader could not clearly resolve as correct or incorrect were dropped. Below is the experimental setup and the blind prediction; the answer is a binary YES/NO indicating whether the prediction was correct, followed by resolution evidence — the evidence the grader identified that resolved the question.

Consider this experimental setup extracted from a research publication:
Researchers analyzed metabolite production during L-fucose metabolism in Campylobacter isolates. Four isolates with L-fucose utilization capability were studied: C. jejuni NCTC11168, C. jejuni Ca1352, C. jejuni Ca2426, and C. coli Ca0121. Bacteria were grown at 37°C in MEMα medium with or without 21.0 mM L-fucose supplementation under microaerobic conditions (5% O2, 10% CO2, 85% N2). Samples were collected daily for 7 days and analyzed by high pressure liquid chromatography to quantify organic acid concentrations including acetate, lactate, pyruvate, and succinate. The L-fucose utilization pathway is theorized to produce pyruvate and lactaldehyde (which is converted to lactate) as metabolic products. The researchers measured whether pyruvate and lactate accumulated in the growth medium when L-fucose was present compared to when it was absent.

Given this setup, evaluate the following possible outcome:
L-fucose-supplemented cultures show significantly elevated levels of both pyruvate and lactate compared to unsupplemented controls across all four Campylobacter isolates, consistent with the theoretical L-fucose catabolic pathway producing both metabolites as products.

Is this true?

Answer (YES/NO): NO